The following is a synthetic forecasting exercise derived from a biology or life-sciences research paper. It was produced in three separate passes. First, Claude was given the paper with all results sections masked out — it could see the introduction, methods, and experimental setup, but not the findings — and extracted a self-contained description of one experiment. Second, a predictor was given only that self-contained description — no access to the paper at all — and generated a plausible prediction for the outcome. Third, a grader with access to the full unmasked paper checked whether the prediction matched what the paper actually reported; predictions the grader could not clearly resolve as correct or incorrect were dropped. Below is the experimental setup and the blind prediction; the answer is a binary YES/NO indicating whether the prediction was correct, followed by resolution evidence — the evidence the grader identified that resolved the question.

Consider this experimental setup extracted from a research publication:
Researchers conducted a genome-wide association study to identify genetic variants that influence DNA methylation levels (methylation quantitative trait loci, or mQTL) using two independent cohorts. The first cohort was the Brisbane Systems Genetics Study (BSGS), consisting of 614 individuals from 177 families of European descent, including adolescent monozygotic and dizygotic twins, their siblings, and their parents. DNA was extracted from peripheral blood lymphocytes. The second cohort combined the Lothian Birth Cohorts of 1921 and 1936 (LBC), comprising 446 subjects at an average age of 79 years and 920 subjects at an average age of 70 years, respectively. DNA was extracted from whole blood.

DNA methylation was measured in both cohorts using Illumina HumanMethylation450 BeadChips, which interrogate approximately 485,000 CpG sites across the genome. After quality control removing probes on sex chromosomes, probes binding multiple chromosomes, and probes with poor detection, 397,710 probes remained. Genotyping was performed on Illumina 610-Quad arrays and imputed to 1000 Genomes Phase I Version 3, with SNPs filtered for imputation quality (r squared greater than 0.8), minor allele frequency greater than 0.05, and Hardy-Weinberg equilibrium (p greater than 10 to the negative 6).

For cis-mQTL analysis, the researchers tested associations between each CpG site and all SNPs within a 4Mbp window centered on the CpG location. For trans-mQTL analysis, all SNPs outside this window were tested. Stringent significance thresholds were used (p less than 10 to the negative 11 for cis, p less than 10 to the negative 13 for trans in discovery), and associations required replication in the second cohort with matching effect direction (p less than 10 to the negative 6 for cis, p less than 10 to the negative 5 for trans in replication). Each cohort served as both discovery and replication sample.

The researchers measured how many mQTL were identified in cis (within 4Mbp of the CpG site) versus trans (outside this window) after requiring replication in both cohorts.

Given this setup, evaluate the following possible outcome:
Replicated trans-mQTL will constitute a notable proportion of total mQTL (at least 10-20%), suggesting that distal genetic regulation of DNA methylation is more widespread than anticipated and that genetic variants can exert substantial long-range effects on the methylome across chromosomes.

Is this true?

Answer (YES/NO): NO